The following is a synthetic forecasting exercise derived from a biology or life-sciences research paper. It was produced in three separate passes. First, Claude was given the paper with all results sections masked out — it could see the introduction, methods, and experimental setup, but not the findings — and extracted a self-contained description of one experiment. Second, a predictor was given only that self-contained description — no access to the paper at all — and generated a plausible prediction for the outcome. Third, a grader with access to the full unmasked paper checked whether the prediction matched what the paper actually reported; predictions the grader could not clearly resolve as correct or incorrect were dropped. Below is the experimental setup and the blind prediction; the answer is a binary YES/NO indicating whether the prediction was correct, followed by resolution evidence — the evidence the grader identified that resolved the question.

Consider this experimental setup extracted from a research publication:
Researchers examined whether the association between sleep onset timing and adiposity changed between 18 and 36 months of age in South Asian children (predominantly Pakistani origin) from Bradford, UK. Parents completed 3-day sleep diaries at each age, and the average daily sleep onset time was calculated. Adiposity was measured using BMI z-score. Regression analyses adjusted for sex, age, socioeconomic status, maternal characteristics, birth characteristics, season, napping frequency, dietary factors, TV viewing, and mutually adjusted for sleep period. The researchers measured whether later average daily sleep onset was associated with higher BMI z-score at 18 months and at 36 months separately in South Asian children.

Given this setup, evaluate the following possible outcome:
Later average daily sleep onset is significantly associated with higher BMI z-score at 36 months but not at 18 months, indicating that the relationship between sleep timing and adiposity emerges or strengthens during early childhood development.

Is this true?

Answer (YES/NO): NO